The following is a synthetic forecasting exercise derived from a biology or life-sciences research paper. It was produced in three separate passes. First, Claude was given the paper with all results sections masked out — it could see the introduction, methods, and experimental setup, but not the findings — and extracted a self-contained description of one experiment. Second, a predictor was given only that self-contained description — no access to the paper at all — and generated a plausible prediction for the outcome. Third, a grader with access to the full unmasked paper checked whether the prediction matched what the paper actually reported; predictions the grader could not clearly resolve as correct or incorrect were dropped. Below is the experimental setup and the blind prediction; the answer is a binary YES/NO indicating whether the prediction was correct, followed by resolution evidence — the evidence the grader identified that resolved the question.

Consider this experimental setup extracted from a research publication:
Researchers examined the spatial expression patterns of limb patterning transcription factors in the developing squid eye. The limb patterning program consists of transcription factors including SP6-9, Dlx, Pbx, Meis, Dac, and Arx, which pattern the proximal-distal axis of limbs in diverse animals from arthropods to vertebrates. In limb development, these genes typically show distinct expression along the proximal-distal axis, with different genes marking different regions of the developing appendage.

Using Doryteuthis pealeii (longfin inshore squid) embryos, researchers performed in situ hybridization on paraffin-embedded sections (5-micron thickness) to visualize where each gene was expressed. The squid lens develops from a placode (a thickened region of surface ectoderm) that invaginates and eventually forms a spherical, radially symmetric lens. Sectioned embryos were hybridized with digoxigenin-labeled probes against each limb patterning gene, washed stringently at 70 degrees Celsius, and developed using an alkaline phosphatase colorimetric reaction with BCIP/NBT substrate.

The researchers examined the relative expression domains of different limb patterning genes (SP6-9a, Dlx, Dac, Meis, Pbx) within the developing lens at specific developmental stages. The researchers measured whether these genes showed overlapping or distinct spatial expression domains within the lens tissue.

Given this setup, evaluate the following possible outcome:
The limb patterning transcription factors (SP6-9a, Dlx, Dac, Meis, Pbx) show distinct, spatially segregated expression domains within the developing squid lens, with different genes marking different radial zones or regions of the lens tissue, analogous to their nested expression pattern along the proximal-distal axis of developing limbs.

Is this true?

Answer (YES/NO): NO